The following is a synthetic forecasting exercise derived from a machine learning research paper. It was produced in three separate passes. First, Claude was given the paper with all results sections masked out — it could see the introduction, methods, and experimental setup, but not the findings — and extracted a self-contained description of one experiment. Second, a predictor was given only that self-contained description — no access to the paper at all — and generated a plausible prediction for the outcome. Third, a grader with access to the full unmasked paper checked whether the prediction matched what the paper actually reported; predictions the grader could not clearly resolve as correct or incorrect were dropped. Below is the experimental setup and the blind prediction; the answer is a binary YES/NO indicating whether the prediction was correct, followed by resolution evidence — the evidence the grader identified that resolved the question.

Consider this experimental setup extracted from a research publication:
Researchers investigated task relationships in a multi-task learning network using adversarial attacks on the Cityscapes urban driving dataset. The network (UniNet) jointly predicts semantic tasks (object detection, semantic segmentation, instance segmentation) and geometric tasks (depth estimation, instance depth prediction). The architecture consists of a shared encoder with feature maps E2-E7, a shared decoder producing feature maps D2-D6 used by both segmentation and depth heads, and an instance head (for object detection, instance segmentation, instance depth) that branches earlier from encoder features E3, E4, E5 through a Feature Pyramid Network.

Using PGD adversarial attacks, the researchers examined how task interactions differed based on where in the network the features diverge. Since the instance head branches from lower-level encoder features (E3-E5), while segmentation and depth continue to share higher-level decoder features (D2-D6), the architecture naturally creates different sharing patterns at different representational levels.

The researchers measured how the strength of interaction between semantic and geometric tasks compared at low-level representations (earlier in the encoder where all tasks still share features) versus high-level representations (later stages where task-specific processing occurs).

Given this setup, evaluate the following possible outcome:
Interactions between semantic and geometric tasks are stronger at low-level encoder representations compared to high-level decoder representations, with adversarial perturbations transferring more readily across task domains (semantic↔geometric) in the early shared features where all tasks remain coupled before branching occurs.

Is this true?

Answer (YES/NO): YES